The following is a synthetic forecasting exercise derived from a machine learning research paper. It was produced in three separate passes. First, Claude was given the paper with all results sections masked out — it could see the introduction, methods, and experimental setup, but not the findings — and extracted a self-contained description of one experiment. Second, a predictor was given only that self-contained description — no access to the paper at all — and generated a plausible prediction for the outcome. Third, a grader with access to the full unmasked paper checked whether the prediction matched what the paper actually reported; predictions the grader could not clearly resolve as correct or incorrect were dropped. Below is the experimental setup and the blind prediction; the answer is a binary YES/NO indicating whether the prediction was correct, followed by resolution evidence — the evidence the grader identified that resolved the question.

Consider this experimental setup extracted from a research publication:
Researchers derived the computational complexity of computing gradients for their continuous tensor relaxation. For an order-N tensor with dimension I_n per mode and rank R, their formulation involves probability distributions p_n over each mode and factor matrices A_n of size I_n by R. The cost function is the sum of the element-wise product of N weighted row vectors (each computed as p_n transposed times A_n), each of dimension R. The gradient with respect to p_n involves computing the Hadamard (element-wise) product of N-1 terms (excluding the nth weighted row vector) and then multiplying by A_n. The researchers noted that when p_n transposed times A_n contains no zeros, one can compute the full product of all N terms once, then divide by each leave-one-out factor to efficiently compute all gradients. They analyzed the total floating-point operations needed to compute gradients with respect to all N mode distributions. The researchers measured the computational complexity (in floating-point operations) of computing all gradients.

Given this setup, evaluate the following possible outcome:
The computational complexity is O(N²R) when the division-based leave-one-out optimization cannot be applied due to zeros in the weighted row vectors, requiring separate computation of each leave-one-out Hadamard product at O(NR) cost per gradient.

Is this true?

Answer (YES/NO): NO